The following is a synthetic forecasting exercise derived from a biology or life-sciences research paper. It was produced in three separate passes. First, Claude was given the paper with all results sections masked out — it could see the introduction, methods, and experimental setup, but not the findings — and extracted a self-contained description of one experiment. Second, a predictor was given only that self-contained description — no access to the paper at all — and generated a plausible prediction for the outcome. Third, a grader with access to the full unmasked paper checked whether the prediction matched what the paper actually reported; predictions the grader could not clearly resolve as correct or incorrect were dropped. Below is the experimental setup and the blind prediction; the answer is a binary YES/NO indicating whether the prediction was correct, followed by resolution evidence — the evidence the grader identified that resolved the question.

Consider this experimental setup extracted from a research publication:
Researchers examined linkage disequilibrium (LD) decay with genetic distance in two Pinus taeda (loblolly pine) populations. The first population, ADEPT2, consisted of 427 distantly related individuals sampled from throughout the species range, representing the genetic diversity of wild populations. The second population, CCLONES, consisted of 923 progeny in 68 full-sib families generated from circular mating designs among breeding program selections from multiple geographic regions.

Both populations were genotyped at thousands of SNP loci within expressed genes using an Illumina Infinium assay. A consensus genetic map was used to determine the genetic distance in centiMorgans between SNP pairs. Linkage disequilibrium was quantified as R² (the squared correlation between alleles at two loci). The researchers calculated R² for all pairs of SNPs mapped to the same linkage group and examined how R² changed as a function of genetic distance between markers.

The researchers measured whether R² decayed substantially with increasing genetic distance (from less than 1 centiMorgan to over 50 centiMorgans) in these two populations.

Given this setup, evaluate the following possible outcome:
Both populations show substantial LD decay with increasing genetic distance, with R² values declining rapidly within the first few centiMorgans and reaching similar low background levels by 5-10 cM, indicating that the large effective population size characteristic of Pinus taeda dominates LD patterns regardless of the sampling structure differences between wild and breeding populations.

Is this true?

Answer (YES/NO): NO